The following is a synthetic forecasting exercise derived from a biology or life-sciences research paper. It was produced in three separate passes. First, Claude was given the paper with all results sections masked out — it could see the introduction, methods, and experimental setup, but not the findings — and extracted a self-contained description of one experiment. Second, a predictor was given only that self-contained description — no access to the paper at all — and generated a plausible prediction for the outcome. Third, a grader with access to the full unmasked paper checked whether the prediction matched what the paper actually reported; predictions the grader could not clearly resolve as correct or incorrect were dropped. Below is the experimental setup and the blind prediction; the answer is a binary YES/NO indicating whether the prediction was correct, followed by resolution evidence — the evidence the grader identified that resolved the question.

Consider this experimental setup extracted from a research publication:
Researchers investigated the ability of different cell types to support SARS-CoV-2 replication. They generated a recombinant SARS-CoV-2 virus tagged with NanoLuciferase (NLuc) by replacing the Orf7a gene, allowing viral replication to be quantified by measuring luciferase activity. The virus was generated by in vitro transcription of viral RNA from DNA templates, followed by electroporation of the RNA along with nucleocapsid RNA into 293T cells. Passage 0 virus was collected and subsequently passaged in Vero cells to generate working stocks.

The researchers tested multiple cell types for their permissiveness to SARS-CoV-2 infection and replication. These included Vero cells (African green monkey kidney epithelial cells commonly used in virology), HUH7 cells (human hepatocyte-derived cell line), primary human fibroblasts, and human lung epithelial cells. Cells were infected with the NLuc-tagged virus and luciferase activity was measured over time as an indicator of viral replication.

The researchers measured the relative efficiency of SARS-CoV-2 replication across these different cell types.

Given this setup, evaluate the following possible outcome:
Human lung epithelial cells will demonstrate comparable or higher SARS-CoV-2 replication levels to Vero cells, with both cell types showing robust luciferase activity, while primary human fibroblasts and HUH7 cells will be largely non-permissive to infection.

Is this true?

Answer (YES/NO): NO